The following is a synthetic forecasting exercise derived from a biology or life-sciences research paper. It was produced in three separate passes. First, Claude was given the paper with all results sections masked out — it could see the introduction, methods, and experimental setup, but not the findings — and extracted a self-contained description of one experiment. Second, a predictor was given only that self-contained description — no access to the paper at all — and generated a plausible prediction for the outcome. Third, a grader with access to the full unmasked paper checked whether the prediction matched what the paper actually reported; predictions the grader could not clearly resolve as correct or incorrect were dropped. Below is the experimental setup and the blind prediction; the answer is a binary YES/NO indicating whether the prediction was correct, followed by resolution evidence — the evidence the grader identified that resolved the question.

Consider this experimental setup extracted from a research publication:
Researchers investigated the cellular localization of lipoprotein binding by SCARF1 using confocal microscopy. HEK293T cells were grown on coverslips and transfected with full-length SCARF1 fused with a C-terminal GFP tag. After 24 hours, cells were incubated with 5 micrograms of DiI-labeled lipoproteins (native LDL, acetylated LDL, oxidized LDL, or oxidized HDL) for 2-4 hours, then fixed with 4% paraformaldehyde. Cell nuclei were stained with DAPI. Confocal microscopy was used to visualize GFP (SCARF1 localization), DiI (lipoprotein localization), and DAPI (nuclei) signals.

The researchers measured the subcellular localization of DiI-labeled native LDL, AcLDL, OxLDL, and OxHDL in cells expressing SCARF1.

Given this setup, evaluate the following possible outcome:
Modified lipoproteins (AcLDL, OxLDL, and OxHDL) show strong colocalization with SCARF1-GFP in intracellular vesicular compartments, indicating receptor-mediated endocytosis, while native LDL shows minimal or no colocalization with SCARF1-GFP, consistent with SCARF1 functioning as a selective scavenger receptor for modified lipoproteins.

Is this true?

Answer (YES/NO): NO